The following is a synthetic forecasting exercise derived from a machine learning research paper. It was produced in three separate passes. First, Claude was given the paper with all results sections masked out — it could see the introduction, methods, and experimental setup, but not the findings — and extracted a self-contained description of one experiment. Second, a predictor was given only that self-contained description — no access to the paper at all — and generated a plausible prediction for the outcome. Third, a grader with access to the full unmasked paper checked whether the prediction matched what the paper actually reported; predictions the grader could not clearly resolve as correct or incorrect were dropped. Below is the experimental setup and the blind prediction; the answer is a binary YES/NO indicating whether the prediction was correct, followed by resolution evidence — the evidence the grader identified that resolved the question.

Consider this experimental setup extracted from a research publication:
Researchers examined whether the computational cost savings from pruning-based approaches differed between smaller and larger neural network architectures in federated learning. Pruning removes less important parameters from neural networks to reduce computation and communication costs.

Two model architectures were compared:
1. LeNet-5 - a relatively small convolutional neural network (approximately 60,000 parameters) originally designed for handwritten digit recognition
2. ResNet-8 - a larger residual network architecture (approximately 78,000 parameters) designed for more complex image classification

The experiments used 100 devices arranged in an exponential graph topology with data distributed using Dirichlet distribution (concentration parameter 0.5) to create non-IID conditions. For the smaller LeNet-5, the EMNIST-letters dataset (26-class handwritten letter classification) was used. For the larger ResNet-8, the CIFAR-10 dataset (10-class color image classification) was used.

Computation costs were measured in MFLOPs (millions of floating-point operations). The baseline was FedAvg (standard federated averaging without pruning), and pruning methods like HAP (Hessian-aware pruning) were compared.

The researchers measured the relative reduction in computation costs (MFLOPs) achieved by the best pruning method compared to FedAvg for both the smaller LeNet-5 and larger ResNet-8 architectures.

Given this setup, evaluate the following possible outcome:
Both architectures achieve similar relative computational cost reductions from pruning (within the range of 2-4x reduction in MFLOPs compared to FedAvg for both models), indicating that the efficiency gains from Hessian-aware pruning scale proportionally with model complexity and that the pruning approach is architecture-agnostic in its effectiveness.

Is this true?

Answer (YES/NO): NO